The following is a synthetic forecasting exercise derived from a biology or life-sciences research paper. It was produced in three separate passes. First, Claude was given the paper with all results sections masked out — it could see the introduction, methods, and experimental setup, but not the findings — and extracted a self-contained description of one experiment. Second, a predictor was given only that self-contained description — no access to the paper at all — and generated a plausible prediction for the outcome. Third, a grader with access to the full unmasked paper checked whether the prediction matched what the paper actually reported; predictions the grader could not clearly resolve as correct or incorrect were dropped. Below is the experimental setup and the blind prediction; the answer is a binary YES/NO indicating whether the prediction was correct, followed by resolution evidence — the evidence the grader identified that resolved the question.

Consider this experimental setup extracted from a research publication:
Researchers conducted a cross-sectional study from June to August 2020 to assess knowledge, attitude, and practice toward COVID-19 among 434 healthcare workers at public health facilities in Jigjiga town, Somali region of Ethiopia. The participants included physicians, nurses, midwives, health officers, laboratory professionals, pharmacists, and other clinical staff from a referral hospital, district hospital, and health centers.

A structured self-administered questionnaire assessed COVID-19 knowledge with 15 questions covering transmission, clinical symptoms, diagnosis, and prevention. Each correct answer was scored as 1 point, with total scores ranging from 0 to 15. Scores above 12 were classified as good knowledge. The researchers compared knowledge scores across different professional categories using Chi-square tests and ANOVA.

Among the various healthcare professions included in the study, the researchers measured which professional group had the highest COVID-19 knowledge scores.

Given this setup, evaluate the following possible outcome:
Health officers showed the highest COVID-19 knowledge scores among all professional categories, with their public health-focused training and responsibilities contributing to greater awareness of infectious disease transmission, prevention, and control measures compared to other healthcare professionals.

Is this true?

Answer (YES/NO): NO